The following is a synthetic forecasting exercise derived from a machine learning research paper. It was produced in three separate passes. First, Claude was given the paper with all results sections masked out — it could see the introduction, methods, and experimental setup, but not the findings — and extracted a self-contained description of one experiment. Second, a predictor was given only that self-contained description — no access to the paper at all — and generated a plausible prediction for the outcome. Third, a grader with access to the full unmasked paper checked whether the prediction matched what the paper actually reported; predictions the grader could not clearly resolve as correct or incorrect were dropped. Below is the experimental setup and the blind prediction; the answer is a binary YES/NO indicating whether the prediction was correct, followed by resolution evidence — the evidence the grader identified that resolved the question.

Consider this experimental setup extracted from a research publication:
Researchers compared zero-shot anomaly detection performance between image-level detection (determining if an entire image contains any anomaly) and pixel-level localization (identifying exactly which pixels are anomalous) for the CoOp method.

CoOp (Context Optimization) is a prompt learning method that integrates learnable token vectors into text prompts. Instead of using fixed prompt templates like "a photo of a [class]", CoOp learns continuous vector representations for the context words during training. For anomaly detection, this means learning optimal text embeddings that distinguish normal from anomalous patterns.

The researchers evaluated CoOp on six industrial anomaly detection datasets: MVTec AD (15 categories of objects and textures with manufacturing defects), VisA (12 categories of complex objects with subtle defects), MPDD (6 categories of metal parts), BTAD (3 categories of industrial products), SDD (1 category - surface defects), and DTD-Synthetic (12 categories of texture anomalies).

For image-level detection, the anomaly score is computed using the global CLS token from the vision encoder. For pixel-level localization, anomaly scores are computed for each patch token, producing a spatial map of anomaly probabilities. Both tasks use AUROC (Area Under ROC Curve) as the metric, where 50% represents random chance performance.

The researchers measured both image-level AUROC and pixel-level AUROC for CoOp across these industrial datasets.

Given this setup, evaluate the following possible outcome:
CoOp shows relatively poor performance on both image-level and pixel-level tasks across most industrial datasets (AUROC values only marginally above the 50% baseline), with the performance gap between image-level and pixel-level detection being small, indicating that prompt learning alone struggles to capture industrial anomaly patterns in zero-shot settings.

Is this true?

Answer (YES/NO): NO